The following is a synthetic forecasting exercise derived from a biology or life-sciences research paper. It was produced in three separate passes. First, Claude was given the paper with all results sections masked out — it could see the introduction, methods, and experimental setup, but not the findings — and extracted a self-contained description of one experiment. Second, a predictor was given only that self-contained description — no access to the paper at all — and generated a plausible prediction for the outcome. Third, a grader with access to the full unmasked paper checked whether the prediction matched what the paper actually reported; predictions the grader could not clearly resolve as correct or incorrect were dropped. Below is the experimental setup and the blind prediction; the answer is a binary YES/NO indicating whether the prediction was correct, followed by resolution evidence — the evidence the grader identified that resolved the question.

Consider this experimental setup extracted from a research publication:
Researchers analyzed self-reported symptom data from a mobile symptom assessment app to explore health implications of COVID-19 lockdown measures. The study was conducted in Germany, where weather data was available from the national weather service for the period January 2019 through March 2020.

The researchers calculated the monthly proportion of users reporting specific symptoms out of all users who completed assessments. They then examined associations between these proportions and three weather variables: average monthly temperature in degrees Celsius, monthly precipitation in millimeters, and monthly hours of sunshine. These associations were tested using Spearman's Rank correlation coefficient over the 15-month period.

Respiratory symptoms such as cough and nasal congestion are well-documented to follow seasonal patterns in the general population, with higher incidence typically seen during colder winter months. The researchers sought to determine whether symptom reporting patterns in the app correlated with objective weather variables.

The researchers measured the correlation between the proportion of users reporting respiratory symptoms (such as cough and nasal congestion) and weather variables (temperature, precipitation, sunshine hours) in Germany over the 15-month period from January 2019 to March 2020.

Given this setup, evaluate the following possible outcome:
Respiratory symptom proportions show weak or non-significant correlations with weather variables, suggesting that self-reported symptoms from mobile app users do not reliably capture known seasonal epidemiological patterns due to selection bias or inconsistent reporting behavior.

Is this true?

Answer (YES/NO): NO